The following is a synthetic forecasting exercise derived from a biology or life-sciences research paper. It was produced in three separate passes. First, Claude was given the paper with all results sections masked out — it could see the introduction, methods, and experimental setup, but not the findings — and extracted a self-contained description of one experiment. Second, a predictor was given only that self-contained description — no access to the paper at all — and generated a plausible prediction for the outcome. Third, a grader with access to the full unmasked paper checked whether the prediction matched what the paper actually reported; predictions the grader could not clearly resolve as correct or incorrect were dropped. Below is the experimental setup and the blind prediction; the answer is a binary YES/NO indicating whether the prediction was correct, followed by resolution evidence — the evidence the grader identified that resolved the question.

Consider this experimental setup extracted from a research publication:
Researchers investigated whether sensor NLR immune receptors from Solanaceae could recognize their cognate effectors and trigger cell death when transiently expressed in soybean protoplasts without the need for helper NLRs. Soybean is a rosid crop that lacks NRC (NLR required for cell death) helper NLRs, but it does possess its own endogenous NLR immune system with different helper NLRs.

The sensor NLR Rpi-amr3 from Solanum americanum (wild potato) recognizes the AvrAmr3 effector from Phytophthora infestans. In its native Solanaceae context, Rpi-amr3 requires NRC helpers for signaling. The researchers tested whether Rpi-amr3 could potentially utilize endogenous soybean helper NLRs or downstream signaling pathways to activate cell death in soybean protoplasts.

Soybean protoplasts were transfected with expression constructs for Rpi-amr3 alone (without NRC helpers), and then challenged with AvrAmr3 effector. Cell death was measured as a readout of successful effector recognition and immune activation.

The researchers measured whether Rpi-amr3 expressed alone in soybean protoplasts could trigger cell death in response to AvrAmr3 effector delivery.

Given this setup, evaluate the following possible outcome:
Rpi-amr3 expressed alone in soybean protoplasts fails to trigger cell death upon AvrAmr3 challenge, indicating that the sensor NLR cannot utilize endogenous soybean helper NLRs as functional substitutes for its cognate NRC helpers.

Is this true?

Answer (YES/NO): YES